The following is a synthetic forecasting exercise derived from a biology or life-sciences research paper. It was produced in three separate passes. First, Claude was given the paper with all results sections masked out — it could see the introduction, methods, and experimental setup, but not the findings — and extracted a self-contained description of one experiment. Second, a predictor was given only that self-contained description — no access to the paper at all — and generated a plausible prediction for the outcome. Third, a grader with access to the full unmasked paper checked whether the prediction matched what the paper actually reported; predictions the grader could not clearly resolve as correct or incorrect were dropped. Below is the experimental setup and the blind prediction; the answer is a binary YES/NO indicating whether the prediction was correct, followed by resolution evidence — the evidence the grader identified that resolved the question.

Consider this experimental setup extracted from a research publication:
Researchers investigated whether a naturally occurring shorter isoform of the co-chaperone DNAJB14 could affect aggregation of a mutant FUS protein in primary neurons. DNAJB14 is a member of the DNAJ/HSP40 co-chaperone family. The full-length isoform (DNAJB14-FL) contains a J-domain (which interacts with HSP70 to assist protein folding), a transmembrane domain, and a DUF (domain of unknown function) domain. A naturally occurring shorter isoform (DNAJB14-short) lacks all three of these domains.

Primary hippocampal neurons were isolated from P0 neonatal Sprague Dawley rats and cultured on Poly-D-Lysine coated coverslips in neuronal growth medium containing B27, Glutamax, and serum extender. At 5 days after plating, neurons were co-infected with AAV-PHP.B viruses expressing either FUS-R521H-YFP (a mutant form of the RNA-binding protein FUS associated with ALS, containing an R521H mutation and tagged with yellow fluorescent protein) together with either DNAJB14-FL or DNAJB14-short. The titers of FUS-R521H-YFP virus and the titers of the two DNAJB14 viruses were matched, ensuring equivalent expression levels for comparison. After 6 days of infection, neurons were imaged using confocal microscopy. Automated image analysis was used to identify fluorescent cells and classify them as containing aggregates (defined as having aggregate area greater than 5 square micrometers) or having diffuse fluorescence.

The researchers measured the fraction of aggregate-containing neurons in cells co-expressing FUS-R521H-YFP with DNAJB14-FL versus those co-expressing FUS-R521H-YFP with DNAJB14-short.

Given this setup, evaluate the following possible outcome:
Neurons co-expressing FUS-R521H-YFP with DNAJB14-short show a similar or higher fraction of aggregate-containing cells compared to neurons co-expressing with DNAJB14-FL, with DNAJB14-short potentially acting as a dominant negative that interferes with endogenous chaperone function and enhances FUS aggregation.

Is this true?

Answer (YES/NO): NO